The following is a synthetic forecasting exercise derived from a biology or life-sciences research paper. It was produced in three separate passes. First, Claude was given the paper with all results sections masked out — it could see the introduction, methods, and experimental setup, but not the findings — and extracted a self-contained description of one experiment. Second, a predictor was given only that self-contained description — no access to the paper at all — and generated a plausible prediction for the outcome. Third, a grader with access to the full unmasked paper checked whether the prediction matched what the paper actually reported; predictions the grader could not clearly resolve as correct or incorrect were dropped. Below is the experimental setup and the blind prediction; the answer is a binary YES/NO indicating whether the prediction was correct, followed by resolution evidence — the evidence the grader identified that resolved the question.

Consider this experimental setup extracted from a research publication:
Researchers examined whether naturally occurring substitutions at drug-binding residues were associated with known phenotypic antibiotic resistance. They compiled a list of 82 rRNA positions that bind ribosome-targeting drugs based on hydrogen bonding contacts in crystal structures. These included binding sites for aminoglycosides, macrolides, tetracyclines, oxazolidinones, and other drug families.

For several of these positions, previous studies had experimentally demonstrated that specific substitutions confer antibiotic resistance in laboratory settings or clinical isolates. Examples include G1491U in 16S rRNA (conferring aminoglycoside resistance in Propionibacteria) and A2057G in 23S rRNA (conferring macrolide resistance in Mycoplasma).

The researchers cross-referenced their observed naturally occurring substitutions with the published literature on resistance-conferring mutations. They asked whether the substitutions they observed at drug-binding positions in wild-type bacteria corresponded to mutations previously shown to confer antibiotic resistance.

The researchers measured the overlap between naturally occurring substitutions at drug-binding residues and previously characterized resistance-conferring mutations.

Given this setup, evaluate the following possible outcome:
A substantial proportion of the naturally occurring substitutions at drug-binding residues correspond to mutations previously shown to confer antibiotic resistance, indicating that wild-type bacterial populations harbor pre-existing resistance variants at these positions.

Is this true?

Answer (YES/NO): YES